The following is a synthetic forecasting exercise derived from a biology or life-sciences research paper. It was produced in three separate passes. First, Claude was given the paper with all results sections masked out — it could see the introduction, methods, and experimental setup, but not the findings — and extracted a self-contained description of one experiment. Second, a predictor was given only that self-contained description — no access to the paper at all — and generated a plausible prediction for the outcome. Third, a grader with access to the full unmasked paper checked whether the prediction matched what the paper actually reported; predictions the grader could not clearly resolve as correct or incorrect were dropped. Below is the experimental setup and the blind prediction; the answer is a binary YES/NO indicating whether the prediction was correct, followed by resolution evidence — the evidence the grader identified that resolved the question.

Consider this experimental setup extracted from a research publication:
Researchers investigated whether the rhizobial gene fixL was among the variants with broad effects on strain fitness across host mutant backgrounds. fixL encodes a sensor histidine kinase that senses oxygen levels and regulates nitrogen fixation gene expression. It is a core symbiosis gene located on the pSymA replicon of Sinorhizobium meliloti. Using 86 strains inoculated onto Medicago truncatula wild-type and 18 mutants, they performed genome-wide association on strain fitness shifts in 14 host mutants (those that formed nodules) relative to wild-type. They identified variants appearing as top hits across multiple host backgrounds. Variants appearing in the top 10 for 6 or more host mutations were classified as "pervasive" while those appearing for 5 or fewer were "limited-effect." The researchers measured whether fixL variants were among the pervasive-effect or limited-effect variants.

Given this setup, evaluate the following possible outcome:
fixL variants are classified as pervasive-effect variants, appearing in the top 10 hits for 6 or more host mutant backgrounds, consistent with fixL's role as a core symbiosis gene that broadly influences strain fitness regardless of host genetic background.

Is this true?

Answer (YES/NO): YES